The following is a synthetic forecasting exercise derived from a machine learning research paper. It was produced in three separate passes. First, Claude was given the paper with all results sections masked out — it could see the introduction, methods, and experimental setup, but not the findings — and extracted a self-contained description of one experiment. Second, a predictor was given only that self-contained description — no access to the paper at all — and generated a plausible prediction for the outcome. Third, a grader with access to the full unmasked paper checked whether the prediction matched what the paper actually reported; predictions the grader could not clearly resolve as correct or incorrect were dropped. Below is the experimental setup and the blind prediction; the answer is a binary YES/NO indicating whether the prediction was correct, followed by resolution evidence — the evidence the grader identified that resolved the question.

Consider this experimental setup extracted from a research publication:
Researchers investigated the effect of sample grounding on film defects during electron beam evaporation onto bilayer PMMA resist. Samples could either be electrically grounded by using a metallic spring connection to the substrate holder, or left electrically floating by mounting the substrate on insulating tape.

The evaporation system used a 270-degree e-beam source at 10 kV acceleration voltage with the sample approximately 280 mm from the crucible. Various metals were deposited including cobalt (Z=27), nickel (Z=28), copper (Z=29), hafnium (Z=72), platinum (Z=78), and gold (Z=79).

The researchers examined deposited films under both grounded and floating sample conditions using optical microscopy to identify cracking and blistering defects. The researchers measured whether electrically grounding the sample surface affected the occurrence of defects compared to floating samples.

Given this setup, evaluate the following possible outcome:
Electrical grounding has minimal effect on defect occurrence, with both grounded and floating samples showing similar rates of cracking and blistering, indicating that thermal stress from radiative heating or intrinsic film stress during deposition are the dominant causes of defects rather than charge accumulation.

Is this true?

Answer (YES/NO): NO